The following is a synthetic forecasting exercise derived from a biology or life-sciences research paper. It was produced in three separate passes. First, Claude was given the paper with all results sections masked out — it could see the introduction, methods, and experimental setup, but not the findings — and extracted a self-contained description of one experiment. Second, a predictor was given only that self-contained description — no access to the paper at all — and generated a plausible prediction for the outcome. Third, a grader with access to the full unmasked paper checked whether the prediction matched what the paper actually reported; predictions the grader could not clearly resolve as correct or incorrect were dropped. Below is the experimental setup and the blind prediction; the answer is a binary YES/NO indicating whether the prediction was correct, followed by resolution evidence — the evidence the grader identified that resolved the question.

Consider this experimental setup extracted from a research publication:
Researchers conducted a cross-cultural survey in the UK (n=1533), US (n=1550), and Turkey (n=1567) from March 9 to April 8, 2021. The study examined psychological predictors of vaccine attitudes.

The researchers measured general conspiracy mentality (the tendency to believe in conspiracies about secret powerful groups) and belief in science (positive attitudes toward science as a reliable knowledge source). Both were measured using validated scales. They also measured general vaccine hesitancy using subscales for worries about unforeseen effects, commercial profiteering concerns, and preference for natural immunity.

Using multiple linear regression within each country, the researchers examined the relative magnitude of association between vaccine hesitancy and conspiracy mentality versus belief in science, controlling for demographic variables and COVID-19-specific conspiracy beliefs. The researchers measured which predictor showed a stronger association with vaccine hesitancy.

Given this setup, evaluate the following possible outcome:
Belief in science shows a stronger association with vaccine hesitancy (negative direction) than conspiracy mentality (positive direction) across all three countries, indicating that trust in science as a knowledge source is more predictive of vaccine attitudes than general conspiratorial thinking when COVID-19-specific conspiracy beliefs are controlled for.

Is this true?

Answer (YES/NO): NO